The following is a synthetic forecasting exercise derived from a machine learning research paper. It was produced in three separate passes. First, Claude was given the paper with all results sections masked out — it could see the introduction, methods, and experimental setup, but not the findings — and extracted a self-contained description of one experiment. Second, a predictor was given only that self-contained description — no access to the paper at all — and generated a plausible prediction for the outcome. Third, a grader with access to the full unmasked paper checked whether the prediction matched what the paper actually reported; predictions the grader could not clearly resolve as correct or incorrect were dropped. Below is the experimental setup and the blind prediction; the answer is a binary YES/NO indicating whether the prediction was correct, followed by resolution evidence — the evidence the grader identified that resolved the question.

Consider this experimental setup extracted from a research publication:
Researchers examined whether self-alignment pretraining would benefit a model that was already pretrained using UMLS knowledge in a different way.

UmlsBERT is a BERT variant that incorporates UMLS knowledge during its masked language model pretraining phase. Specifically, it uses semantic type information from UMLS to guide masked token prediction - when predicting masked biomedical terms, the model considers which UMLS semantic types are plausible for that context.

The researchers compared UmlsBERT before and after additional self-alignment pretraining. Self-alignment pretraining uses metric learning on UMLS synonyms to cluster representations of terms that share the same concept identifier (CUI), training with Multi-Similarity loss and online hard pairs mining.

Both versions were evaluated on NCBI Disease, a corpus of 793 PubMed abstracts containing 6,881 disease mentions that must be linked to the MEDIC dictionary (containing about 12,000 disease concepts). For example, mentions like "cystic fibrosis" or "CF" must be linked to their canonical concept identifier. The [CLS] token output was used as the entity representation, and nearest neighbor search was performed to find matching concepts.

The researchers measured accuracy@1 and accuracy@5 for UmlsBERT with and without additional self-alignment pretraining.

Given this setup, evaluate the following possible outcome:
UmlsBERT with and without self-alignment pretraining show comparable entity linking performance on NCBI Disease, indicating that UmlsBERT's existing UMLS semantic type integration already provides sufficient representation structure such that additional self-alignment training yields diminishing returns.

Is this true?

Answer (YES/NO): NO